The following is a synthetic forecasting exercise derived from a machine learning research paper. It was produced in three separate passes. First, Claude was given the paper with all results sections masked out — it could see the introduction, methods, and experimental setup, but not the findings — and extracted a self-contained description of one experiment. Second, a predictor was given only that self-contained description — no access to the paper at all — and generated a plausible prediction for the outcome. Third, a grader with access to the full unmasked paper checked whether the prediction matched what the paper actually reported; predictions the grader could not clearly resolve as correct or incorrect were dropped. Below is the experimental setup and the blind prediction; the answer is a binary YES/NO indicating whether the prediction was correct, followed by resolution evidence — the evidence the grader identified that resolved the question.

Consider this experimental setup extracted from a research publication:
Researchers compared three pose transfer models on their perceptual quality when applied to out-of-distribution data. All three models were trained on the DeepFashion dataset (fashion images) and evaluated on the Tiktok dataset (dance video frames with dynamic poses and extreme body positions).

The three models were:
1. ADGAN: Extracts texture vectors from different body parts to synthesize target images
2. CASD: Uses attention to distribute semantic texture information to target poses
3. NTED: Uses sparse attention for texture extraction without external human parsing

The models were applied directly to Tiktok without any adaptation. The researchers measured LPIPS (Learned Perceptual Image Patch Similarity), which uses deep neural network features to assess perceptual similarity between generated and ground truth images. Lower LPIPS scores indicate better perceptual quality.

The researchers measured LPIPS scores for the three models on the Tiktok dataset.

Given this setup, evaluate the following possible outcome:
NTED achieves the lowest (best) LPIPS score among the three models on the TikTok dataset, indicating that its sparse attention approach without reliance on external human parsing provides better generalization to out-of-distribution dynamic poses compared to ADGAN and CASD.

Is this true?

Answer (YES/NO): YES